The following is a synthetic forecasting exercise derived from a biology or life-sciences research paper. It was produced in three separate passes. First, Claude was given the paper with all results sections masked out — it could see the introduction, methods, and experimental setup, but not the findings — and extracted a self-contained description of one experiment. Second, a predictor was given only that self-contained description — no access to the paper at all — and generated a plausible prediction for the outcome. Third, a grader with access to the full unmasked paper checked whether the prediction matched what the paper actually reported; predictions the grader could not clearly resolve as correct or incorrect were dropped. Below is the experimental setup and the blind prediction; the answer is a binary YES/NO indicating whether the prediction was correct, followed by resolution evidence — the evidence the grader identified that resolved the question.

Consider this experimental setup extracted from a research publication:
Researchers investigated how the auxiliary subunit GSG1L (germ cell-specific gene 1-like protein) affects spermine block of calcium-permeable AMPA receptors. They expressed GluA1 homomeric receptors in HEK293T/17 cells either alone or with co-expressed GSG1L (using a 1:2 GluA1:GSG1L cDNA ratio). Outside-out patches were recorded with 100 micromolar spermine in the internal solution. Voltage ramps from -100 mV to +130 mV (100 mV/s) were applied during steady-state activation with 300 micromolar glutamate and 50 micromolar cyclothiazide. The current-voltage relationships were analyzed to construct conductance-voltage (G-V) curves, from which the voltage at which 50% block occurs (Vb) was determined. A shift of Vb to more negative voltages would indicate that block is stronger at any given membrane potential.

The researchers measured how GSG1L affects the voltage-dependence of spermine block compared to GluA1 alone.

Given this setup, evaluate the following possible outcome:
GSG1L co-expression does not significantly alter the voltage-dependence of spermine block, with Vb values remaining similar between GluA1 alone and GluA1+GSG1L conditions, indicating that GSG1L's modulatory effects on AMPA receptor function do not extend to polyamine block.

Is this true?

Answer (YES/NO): NO